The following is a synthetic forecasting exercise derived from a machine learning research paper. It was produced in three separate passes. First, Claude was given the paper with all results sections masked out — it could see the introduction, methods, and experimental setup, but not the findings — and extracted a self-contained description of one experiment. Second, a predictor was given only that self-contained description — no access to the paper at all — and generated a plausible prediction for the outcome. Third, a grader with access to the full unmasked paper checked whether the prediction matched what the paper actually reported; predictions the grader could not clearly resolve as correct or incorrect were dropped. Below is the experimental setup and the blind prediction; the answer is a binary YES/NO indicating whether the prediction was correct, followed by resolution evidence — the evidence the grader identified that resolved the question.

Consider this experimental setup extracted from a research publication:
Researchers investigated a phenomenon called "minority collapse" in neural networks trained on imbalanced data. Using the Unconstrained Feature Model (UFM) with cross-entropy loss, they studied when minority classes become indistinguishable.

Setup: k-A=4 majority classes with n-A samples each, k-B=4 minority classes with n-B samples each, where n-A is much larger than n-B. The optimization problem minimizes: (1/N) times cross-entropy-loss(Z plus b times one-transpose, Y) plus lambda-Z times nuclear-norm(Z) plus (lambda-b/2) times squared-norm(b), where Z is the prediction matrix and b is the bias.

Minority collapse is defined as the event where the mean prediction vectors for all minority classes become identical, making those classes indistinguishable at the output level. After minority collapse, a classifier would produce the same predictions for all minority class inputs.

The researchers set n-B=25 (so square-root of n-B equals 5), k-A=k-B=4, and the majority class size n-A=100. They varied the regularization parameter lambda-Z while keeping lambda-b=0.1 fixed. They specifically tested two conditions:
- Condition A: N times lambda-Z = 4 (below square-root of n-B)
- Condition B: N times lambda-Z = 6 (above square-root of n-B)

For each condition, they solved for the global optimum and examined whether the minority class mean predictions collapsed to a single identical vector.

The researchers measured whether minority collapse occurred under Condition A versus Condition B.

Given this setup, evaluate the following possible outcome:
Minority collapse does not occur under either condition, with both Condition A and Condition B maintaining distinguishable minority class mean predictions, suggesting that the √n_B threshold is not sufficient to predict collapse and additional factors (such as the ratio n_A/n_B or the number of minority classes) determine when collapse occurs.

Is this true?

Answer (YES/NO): NO